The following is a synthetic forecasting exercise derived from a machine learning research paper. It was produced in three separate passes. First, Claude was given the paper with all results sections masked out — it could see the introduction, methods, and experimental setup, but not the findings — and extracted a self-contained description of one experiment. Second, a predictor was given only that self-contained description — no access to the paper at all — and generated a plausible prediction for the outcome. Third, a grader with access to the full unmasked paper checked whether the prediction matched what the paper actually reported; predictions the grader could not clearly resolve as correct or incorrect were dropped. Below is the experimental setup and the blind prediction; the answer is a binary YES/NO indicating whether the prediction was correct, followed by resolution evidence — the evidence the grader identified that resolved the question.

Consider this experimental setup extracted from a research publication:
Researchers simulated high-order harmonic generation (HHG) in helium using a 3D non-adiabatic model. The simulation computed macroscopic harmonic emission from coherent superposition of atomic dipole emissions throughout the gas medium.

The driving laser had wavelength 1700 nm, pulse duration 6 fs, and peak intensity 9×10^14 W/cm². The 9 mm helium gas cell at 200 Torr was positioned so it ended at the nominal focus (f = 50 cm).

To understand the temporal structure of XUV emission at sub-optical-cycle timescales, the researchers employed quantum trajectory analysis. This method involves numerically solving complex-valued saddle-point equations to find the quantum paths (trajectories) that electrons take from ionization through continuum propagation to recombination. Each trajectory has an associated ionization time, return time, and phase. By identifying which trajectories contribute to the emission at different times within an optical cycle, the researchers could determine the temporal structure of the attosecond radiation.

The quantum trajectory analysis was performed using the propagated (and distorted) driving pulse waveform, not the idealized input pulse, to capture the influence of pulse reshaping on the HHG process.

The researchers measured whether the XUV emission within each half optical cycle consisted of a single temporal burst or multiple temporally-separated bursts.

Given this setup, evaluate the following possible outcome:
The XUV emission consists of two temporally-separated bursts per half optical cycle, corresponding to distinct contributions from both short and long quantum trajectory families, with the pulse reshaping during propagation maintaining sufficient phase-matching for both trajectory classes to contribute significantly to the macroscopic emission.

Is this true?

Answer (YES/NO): NO